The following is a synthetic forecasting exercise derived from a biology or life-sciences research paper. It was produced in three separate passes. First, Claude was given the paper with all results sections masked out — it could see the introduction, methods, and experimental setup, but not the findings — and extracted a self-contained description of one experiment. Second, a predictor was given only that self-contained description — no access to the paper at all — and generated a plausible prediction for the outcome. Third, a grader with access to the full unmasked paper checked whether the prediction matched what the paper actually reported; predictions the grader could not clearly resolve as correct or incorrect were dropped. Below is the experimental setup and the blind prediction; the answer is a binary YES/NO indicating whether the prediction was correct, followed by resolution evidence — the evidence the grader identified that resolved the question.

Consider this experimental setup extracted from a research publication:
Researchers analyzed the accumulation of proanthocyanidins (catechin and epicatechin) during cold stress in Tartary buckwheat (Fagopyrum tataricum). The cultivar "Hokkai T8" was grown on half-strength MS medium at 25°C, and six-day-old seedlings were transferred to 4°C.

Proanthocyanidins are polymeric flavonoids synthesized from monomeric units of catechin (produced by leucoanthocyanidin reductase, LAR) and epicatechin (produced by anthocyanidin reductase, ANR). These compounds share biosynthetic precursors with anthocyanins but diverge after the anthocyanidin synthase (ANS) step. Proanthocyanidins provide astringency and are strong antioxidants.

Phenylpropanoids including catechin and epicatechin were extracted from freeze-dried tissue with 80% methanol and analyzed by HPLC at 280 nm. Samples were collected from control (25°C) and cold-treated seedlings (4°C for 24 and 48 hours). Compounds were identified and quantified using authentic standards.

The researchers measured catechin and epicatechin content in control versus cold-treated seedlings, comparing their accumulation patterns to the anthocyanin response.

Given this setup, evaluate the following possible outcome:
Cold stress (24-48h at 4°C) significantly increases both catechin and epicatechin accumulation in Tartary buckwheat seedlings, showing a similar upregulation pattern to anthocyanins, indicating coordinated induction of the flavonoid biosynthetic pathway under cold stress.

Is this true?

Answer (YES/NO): NO